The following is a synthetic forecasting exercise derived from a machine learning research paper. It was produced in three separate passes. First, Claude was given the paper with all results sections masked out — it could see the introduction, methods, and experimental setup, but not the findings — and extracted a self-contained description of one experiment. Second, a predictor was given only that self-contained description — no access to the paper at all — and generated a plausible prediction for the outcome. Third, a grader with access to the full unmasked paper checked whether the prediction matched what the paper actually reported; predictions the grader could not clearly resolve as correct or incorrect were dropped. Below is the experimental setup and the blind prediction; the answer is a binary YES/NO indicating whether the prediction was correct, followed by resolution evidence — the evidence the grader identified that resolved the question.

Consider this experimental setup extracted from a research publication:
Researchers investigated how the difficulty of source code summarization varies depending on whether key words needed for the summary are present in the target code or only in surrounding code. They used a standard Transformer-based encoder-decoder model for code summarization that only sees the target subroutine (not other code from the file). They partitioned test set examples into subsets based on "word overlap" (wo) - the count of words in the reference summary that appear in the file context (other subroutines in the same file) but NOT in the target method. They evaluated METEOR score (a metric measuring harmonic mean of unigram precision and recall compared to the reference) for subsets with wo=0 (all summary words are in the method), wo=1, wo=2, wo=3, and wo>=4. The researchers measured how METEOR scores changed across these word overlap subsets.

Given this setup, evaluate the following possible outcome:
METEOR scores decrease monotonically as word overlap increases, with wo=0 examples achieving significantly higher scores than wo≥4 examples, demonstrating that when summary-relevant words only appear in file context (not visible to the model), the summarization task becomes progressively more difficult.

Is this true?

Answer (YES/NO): YES